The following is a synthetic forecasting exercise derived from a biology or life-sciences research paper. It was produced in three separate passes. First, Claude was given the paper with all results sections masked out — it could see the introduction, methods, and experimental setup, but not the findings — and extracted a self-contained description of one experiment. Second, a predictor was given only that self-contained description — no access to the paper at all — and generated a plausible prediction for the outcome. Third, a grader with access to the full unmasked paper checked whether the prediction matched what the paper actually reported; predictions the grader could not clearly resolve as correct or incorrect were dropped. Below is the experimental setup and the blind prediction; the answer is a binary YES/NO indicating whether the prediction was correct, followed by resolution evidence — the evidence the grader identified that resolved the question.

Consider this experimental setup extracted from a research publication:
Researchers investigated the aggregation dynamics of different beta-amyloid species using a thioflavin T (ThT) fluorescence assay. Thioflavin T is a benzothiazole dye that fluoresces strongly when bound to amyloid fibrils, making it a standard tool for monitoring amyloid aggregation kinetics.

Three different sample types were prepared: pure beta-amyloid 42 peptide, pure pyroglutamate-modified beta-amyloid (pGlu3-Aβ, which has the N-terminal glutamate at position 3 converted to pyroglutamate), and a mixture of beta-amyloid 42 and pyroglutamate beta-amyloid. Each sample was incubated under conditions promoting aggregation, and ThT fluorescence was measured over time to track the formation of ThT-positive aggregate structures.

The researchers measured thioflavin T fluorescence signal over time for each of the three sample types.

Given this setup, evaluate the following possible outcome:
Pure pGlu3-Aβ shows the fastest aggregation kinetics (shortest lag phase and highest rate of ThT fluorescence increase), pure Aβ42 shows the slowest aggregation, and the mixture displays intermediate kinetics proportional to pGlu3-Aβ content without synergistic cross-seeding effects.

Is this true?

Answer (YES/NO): NO